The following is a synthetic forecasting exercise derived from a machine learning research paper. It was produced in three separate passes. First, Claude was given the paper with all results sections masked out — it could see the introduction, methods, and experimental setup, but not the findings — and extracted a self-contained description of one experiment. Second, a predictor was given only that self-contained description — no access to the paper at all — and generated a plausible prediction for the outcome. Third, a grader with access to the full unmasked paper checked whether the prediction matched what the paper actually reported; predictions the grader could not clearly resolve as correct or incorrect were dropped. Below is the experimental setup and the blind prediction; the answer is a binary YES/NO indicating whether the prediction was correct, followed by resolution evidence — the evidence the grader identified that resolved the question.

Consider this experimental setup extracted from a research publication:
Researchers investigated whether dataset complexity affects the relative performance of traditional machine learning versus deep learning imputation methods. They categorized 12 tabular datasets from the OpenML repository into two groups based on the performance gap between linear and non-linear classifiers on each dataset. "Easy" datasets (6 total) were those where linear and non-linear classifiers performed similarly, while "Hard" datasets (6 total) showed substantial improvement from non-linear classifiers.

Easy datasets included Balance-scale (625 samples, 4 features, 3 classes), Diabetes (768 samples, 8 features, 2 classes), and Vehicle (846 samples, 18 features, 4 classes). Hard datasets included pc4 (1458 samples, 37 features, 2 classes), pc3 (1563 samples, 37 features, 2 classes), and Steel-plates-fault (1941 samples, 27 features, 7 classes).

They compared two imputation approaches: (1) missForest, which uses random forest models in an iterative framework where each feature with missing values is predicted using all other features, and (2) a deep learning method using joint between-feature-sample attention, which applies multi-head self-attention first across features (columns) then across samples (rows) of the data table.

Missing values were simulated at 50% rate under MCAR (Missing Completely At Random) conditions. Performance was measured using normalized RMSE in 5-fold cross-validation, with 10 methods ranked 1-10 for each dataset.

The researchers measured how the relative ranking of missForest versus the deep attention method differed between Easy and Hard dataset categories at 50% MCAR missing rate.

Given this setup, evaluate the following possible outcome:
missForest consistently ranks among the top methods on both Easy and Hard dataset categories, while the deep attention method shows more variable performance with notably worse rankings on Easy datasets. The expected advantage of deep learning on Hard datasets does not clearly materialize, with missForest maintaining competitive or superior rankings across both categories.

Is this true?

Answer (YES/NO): NO